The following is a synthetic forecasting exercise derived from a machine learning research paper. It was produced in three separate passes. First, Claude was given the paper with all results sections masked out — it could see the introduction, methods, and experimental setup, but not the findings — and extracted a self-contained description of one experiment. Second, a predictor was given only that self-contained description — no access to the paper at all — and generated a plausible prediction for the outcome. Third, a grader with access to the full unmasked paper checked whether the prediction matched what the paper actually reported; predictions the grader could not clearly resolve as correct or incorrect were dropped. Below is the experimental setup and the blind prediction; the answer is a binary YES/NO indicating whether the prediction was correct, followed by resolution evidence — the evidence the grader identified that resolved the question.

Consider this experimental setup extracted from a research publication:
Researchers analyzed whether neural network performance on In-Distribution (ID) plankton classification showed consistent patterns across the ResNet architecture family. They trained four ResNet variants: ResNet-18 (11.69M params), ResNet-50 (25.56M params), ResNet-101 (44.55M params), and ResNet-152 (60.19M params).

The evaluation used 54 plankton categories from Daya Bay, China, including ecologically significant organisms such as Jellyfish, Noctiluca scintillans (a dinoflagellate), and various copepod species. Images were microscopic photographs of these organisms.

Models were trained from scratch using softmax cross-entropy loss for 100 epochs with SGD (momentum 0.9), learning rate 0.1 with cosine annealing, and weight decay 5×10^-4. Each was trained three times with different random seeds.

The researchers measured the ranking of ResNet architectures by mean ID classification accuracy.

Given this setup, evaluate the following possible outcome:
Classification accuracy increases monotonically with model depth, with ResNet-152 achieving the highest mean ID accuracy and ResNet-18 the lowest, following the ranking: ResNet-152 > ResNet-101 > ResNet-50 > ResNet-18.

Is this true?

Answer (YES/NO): NO